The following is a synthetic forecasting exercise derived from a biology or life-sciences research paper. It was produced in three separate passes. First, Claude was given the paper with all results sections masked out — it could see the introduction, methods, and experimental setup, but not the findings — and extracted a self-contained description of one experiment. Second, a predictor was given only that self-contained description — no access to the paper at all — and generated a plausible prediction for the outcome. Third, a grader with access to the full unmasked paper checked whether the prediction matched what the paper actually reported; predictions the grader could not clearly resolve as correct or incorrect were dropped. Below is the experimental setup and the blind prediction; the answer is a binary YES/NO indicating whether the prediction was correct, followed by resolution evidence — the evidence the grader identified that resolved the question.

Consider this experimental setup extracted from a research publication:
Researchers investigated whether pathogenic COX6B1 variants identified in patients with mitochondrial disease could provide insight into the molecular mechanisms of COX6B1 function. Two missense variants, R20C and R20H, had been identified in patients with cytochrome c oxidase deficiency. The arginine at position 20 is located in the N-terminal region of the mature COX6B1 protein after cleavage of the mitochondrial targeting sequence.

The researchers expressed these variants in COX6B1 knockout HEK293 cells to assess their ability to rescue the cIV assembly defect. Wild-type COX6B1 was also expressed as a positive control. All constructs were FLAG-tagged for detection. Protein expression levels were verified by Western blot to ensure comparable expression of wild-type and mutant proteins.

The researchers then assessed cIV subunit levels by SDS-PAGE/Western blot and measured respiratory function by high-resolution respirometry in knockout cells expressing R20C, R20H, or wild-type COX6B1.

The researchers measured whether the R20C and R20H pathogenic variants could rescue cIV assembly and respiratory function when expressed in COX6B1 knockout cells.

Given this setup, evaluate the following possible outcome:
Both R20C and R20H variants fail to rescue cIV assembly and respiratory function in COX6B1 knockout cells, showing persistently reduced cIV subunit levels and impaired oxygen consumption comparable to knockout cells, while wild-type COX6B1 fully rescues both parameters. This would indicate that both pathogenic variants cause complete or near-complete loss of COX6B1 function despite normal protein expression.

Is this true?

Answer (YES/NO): NO